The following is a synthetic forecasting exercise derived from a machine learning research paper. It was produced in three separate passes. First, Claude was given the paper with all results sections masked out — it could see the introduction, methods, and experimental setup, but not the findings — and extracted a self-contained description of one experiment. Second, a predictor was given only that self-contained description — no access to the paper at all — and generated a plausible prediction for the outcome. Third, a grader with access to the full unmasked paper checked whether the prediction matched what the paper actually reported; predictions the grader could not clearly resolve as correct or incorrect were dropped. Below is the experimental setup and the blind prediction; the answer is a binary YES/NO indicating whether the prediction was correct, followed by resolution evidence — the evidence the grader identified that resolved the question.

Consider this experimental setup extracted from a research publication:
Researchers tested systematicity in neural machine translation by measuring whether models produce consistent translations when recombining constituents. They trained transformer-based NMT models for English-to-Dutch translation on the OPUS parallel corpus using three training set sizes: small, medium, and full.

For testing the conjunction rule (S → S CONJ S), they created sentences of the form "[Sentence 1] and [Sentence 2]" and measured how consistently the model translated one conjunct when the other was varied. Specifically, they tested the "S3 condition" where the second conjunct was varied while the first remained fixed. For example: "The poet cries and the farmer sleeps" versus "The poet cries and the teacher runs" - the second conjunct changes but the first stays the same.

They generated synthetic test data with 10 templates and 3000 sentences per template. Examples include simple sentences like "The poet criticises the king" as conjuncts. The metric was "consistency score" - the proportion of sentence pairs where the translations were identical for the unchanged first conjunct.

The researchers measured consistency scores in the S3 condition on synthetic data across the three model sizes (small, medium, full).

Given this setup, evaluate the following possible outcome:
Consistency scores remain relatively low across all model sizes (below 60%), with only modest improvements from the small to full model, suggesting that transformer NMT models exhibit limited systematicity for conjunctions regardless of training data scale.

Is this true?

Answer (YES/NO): NO